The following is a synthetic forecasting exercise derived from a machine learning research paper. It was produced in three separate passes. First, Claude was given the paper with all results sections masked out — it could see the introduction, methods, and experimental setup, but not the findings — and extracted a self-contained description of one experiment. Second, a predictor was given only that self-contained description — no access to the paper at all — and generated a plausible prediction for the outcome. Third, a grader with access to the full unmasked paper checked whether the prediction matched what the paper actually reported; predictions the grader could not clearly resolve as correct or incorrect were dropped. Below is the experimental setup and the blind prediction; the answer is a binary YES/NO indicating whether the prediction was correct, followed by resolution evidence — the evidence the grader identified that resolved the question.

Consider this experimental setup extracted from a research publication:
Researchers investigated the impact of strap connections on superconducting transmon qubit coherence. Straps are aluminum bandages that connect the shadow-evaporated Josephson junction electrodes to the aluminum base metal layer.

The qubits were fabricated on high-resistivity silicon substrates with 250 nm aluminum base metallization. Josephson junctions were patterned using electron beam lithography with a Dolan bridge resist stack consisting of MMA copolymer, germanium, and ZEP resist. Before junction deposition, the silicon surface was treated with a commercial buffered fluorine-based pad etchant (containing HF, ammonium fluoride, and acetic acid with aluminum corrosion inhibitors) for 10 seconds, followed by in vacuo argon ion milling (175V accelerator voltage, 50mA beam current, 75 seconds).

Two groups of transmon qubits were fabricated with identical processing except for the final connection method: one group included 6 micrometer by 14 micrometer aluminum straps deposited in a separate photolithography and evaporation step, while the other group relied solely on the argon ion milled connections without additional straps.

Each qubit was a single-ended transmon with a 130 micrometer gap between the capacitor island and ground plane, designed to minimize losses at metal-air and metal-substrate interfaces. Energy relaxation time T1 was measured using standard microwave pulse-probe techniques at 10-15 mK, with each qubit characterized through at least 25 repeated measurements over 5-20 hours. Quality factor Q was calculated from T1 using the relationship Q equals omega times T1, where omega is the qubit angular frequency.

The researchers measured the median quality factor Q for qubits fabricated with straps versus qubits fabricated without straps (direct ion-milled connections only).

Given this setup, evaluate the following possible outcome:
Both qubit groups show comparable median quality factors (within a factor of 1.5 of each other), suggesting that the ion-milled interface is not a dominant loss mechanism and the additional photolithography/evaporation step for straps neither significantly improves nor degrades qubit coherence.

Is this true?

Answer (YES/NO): NO